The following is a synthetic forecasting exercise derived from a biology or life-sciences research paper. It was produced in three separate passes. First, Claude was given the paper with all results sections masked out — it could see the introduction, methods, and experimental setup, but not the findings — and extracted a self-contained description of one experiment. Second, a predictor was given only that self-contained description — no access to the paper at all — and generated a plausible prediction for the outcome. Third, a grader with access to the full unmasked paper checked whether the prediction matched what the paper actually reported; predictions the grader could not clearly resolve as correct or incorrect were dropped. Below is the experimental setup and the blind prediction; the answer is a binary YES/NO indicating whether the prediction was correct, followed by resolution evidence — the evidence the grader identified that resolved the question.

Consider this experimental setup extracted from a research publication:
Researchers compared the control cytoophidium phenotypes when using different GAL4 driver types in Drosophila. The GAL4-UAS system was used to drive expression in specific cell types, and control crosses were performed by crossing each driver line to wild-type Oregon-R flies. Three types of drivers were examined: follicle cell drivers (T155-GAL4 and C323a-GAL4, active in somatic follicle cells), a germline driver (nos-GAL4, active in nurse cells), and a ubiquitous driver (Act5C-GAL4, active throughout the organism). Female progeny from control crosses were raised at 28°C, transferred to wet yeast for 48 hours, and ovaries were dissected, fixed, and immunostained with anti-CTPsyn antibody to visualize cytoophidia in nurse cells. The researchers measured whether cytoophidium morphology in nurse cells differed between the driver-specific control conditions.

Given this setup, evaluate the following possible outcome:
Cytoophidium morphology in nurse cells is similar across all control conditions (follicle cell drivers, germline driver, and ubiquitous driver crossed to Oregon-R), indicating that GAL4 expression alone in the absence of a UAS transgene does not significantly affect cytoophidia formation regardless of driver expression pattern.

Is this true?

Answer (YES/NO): NO